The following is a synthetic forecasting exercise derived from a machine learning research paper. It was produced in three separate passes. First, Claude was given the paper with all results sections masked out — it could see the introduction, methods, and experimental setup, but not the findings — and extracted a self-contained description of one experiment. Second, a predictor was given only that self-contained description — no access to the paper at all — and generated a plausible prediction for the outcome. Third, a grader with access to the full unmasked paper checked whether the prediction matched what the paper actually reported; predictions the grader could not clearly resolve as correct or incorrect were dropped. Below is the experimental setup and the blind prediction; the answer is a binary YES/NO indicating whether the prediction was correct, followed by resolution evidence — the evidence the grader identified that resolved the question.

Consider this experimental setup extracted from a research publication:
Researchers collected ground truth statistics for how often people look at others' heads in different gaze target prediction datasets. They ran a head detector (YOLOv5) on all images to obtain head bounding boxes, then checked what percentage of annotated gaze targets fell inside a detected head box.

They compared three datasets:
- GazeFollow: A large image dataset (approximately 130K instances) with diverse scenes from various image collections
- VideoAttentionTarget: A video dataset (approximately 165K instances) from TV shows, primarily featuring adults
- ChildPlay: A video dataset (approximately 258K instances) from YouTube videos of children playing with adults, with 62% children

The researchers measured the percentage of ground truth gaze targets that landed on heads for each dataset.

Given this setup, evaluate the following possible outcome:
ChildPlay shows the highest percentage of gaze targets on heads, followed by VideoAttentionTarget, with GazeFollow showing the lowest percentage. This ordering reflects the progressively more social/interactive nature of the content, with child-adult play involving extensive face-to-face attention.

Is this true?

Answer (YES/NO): NO